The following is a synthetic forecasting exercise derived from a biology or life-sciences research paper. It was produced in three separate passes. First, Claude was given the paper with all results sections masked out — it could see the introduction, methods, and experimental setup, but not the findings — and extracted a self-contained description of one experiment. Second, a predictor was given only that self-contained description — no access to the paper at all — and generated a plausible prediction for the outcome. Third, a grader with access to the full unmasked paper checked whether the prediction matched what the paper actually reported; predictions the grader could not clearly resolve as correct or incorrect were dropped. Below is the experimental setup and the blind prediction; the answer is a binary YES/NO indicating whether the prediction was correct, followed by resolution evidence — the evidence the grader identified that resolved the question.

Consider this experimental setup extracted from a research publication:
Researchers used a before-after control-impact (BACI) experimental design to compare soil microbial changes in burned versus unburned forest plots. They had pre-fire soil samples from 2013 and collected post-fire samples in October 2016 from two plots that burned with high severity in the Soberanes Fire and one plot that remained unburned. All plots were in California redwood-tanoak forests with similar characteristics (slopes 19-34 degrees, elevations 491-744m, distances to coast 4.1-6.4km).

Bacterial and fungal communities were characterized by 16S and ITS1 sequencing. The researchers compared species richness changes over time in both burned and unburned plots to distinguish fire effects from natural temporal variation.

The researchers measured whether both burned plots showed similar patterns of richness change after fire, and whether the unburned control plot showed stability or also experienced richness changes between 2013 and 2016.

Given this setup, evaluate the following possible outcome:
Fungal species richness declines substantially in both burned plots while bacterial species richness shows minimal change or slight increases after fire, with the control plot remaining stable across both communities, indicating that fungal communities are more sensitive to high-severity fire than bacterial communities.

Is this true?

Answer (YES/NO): NO